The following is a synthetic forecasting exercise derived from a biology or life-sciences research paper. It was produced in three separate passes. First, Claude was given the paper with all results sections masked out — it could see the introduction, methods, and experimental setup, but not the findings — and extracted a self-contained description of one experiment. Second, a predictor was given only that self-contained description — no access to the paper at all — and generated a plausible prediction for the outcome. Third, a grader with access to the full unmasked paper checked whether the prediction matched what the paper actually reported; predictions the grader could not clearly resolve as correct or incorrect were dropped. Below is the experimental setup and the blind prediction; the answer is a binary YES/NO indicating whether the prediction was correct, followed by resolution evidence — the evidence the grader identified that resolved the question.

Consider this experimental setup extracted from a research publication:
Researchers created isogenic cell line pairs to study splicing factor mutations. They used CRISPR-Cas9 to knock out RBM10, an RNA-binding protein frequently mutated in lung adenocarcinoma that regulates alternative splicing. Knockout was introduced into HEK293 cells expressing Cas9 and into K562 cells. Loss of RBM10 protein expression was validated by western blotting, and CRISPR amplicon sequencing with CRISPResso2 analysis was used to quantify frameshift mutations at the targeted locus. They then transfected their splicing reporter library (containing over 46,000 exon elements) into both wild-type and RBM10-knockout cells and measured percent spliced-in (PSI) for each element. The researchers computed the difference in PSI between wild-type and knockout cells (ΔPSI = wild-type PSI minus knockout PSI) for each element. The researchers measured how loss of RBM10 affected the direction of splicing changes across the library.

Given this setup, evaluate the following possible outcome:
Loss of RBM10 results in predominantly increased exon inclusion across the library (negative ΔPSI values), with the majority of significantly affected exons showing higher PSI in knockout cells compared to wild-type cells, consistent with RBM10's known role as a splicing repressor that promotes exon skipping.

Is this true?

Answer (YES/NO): YES